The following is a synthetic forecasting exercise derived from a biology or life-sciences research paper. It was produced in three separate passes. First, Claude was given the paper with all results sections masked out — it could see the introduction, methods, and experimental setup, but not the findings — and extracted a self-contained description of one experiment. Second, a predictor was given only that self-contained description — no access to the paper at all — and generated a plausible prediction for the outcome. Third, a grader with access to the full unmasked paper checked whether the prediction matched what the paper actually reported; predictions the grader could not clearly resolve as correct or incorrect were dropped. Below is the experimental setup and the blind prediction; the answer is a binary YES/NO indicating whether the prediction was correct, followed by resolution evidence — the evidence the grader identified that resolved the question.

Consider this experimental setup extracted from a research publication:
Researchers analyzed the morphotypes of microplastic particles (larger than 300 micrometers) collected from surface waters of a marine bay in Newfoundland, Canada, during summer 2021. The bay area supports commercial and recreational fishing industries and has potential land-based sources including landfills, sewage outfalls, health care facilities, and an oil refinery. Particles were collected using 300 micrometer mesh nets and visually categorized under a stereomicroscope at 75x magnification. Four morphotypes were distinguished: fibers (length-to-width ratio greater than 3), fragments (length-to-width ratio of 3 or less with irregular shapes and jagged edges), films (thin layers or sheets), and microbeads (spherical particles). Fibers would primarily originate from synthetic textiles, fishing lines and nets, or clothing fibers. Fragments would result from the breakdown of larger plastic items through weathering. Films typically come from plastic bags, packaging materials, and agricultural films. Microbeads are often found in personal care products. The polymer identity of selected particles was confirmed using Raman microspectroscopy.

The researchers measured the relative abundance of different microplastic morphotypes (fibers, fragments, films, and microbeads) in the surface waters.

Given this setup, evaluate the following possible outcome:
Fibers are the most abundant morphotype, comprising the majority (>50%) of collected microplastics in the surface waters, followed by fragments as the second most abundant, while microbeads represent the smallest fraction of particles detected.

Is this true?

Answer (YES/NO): YES